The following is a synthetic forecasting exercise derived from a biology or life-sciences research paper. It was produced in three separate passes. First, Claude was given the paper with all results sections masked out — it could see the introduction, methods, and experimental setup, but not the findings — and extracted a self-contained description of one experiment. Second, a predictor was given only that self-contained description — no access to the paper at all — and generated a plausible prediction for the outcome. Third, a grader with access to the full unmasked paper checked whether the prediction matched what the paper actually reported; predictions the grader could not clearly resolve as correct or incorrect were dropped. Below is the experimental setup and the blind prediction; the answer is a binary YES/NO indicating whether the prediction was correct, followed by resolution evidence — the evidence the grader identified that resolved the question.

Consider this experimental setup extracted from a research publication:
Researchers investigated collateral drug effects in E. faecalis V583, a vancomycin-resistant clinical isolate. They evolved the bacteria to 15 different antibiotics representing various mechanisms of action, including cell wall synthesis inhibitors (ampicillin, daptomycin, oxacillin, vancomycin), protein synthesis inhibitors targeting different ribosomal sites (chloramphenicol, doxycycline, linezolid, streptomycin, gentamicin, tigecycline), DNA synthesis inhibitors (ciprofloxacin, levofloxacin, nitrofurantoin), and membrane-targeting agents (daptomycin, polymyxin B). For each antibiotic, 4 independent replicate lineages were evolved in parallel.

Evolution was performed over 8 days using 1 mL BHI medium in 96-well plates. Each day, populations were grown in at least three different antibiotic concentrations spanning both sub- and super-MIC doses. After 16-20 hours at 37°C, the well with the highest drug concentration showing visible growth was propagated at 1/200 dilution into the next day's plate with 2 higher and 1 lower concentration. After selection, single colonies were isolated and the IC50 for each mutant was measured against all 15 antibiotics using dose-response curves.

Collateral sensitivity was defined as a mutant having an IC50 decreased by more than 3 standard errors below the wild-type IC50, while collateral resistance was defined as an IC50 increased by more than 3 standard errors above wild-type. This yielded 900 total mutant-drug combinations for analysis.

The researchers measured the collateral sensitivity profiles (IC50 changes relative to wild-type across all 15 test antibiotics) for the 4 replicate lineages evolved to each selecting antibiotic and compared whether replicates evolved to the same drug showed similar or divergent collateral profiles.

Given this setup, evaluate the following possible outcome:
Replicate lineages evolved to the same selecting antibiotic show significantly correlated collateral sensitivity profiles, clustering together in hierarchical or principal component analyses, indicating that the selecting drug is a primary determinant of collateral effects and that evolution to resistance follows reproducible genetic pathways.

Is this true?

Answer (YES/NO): NO